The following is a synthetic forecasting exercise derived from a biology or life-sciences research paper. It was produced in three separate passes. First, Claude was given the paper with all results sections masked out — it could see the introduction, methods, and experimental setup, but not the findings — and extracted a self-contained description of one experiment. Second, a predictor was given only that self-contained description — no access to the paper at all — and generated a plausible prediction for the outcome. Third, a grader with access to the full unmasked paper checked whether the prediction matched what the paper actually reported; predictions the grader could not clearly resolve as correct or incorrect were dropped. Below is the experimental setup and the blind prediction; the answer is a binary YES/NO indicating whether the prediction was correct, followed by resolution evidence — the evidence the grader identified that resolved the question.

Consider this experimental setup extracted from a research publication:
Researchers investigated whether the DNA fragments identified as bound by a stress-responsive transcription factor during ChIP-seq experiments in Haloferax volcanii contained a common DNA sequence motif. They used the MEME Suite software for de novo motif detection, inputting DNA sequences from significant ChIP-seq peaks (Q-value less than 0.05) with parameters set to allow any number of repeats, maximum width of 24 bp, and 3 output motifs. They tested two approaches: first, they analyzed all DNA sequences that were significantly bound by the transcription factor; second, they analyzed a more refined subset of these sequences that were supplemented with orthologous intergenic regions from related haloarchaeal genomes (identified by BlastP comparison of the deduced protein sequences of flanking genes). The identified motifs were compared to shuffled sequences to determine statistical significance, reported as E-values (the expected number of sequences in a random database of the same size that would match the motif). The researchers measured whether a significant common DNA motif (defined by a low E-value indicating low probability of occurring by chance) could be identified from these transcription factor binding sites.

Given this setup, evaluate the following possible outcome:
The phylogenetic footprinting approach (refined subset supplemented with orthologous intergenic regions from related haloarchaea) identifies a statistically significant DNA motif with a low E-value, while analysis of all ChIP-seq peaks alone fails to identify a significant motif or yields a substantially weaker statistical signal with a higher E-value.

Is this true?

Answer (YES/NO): YES